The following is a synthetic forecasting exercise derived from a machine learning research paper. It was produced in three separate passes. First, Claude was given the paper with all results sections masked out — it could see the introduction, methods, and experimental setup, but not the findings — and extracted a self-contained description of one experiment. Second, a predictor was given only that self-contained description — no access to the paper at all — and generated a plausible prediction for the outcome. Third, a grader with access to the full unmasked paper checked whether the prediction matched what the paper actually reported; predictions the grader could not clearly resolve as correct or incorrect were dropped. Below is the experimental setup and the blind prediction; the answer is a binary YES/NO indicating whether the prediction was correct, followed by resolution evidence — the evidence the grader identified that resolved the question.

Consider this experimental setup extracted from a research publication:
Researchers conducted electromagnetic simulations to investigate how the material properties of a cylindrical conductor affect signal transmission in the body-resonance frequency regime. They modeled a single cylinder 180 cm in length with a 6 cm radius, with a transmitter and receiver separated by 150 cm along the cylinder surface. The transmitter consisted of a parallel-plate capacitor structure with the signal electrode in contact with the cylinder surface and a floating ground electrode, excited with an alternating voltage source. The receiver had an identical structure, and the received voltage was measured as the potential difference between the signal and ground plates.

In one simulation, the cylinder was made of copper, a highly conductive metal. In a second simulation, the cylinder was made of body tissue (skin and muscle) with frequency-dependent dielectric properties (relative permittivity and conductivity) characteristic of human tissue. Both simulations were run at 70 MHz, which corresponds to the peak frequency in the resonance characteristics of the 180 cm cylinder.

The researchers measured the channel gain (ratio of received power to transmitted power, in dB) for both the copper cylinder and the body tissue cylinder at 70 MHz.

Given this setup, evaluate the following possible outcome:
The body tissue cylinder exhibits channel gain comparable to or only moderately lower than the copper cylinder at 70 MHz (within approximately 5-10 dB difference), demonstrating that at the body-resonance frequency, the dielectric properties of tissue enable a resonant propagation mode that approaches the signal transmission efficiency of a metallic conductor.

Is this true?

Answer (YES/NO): YES